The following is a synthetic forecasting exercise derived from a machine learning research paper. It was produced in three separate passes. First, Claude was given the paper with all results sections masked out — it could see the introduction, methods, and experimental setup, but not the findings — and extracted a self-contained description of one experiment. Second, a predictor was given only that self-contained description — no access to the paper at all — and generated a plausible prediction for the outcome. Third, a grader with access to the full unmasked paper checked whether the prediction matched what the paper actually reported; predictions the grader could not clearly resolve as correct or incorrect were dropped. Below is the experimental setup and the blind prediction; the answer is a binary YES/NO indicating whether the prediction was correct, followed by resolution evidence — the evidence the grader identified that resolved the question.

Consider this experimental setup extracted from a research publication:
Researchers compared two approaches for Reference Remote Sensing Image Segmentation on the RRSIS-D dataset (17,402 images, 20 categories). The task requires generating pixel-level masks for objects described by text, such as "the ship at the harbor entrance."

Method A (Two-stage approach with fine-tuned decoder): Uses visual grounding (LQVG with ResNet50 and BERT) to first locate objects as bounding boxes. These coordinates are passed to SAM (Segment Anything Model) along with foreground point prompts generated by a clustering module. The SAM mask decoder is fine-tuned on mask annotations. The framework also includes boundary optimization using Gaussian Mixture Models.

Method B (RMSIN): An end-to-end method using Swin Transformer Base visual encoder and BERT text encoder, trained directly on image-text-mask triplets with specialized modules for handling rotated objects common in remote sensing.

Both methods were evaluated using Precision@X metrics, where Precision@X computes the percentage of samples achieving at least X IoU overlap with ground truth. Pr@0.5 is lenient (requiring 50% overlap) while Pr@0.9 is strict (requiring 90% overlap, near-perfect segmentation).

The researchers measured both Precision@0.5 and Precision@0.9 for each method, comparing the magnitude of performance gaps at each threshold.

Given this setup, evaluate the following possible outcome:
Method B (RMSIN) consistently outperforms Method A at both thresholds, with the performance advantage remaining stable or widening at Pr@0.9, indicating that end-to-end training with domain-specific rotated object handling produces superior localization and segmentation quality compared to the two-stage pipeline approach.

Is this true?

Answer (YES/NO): NO